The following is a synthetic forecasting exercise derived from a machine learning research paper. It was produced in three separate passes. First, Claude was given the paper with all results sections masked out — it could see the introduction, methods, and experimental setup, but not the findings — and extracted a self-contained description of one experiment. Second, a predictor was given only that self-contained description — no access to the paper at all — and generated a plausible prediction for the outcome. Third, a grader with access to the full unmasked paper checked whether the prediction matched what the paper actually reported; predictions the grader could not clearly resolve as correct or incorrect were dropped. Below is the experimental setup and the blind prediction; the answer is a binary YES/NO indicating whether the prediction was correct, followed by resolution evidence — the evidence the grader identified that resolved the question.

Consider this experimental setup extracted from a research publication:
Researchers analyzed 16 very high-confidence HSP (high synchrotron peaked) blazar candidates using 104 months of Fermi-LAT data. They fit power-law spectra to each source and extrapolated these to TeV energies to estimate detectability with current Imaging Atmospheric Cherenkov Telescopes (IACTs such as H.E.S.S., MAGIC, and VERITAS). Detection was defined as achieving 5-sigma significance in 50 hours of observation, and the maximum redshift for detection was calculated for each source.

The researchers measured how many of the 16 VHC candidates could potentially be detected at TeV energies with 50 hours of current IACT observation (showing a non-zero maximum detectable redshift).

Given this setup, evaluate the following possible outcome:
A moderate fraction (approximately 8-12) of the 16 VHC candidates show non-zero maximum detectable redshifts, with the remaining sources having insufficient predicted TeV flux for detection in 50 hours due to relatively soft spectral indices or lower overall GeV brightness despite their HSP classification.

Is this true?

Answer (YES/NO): NO